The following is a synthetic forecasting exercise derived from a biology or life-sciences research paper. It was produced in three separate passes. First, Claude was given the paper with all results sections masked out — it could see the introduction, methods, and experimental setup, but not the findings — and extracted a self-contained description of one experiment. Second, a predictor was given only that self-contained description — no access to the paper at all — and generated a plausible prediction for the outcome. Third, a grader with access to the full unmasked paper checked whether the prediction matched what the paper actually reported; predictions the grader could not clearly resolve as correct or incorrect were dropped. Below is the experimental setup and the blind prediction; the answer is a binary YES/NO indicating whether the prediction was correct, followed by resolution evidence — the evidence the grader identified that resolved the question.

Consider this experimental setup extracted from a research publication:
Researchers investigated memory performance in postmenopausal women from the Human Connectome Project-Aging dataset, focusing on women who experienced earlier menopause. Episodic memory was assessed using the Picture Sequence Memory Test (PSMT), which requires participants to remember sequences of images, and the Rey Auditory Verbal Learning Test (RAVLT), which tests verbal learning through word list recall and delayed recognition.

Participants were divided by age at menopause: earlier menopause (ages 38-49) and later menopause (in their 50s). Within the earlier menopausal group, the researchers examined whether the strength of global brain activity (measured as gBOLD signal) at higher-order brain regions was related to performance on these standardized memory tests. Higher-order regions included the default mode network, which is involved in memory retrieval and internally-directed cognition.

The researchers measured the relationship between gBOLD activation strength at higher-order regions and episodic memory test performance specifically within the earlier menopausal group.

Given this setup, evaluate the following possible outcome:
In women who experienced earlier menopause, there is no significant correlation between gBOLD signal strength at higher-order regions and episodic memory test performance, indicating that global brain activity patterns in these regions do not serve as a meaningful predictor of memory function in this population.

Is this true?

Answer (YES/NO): NO